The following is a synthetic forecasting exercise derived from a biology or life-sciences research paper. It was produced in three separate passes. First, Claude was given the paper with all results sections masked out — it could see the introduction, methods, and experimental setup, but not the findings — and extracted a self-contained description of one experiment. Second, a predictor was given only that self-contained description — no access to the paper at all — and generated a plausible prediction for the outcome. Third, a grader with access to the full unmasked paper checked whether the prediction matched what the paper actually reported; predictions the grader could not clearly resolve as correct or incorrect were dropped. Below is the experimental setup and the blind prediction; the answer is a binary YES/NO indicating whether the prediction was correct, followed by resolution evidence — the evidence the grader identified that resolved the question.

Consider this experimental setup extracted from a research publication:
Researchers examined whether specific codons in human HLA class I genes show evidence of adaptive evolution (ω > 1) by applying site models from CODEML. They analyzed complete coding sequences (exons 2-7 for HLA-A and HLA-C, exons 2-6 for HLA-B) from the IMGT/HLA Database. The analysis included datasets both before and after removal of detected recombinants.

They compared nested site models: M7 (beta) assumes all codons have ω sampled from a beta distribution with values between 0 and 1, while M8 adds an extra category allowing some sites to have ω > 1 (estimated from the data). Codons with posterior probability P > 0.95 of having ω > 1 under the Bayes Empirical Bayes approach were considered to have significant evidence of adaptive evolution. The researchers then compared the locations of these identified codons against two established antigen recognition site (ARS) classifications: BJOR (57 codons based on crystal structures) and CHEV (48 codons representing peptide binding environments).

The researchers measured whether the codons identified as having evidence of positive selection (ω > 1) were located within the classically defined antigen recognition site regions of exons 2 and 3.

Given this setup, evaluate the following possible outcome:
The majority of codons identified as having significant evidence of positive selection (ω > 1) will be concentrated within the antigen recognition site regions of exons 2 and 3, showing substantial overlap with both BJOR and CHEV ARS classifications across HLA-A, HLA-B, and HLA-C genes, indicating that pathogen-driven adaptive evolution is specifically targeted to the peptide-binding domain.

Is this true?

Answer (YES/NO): YES